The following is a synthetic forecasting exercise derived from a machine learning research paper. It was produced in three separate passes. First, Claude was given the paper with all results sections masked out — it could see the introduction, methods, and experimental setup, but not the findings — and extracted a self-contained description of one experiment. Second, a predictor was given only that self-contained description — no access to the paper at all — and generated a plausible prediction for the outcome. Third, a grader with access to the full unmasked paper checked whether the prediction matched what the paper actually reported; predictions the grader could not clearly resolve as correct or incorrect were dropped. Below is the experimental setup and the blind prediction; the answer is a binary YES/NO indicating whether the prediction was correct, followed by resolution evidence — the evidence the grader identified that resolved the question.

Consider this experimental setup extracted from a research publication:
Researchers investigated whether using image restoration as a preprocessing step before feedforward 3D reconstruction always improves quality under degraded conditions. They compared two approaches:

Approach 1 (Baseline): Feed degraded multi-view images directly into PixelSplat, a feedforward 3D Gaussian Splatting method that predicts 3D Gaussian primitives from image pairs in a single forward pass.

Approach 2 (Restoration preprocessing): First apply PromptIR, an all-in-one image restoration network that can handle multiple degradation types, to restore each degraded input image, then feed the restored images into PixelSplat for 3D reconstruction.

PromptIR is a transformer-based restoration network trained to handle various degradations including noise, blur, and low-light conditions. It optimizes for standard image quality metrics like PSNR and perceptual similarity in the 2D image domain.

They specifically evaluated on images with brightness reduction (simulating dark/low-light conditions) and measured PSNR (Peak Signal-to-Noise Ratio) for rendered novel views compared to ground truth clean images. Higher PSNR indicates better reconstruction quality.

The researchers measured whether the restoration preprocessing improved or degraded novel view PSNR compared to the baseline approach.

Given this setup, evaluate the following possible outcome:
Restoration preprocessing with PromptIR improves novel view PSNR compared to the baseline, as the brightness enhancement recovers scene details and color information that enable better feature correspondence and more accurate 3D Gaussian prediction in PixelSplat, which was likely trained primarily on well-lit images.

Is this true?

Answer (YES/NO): NO